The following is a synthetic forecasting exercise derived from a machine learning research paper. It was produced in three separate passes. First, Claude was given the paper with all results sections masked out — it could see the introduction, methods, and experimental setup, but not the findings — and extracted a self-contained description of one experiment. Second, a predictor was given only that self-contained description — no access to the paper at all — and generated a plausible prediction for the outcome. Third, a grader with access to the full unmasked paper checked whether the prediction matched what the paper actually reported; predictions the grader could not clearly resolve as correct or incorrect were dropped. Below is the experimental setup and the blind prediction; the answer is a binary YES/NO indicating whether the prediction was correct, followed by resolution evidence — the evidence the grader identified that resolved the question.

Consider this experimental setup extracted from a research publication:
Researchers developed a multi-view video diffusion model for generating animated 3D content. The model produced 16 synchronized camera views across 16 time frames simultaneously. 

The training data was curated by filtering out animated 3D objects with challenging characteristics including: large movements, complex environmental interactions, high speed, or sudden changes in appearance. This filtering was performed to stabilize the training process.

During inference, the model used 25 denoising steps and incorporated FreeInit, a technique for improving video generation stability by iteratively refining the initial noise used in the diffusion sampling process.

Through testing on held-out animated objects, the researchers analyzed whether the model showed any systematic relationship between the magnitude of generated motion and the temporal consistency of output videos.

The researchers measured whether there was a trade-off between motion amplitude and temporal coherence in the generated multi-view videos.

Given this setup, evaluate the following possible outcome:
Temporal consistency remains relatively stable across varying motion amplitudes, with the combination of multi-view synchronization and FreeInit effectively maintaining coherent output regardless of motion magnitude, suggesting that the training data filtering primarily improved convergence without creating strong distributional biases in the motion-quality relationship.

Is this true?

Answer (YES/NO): NO